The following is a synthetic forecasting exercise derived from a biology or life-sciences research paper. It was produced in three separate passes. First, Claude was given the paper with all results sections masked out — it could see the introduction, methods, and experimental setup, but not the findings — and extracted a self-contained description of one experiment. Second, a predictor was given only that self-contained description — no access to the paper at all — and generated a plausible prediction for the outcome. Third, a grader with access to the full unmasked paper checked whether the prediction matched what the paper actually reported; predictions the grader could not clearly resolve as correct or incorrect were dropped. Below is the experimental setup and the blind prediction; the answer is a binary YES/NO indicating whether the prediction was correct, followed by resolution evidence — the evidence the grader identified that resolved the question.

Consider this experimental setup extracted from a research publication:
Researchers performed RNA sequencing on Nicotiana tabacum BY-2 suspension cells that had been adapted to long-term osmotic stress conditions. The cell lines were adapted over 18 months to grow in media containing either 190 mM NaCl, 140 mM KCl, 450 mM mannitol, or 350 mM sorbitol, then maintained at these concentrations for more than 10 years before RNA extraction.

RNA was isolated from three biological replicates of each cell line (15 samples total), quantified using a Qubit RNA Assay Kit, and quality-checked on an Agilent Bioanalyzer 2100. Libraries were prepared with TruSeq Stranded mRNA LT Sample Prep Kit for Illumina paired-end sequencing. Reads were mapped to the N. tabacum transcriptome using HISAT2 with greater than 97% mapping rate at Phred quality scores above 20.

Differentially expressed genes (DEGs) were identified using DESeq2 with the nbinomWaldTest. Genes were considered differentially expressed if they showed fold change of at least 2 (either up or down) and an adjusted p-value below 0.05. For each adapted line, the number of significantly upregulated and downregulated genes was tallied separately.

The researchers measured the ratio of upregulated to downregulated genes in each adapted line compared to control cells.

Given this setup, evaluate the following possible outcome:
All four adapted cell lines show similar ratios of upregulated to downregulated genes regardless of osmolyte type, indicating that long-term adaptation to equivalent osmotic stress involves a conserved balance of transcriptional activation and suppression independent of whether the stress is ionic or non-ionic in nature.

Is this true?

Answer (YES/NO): NO